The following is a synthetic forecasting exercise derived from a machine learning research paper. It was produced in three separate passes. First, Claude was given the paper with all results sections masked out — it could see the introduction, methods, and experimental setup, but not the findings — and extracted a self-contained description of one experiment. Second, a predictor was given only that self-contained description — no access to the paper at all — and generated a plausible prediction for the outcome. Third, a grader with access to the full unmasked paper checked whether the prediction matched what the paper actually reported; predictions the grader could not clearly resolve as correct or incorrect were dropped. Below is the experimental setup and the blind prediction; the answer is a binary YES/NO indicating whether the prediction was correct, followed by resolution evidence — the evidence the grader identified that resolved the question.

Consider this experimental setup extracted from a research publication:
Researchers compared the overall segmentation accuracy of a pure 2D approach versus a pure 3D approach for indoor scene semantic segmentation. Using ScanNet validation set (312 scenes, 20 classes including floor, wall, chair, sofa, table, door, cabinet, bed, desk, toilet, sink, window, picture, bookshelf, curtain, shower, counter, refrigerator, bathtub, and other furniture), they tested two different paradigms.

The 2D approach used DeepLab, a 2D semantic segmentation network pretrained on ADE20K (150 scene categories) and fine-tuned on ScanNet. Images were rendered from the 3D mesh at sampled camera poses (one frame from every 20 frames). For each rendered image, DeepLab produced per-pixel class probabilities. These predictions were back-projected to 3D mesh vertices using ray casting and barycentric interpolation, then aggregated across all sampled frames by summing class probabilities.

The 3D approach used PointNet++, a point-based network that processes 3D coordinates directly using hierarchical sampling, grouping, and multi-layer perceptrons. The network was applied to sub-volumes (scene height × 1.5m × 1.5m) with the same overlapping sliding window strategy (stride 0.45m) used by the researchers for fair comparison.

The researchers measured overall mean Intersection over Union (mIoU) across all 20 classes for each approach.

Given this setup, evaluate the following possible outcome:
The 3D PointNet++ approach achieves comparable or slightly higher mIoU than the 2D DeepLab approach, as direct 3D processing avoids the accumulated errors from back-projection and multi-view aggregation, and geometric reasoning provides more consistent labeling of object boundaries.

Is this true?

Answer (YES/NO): NO